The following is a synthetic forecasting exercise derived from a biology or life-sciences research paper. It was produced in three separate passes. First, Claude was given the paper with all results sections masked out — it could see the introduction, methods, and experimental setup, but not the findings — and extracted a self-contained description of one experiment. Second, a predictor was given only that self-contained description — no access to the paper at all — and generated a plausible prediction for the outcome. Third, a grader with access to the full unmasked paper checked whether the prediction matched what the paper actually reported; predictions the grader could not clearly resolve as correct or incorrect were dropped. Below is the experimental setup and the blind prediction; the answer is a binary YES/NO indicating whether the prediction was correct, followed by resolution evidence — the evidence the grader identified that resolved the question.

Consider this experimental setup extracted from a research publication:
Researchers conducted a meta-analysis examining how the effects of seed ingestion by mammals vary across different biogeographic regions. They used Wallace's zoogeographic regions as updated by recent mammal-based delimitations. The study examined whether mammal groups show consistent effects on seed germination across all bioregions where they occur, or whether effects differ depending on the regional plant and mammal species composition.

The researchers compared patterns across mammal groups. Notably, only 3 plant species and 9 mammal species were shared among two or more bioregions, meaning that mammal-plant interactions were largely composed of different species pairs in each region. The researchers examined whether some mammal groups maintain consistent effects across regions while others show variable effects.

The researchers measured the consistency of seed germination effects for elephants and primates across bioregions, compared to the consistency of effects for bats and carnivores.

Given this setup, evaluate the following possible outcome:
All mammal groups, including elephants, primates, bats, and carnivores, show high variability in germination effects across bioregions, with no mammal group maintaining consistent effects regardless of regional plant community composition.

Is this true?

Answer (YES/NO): NO